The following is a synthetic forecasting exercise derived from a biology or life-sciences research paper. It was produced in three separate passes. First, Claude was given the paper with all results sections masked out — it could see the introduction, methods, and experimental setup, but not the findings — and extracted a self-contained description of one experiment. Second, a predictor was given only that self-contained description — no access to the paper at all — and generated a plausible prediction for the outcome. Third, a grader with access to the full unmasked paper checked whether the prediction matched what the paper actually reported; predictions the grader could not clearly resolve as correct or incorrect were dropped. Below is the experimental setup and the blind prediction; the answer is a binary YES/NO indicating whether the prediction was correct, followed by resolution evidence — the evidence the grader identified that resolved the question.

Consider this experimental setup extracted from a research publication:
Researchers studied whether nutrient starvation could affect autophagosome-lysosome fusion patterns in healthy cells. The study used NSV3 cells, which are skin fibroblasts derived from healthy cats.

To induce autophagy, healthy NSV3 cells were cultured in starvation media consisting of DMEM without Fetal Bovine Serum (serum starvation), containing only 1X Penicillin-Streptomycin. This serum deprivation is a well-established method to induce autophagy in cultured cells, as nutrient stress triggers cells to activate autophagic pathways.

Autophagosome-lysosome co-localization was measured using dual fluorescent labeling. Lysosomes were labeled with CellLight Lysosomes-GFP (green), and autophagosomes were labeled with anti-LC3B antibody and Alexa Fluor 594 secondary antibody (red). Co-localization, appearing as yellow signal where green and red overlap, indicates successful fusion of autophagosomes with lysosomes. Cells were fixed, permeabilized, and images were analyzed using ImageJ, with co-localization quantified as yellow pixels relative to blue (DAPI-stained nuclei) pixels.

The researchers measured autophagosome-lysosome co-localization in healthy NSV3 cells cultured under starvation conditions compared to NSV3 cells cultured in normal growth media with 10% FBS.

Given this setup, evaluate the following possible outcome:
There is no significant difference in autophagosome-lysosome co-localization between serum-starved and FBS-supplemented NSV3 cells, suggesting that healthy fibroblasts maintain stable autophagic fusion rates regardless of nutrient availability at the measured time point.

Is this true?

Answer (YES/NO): NO